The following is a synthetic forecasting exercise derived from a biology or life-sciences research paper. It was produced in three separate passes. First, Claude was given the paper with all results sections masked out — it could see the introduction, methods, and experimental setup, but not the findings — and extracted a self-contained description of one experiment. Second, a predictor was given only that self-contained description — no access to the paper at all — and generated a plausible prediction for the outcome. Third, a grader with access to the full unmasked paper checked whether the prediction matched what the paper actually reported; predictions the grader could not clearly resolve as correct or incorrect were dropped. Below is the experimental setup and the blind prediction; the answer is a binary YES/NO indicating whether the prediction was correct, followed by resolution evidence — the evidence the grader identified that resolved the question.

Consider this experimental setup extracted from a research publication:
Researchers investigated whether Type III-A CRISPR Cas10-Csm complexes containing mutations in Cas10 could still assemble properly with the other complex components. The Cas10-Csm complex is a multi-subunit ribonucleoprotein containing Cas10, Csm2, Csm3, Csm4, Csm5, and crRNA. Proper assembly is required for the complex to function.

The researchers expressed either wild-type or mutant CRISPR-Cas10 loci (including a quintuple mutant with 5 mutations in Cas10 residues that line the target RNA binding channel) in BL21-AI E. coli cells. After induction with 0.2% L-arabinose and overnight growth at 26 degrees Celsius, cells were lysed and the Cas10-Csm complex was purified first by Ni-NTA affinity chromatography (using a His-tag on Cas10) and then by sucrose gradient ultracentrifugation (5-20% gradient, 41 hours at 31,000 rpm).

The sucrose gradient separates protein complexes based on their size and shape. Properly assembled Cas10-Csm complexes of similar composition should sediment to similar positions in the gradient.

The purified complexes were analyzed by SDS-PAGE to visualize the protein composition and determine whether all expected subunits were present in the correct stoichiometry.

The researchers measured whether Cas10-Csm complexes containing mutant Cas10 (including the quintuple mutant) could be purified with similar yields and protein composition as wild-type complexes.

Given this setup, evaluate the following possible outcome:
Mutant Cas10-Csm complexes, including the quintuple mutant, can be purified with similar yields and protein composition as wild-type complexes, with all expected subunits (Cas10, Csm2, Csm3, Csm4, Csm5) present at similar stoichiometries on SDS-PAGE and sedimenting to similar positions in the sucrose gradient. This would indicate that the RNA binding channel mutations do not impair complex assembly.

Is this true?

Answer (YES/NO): NO